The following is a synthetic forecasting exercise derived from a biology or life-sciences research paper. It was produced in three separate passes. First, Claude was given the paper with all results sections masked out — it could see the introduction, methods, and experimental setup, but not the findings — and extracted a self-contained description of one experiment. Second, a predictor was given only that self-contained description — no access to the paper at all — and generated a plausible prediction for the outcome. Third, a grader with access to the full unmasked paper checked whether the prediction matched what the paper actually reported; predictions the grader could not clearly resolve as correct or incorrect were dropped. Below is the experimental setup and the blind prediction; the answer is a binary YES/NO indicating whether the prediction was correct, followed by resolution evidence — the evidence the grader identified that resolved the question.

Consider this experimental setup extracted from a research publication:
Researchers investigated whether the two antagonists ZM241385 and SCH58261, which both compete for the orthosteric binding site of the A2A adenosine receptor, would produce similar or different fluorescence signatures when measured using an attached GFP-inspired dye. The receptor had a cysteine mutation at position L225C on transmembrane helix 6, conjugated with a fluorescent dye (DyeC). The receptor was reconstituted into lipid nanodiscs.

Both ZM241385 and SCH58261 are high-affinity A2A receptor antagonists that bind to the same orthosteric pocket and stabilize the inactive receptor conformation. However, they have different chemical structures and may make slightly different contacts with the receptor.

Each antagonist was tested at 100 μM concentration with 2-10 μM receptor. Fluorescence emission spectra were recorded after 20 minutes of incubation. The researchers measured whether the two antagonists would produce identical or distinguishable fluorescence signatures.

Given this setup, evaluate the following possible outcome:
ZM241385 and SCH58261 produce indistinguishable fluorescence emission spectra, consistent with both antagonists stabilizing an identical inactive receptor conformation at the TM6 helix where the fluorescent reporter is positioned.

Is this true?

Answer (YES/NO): YES